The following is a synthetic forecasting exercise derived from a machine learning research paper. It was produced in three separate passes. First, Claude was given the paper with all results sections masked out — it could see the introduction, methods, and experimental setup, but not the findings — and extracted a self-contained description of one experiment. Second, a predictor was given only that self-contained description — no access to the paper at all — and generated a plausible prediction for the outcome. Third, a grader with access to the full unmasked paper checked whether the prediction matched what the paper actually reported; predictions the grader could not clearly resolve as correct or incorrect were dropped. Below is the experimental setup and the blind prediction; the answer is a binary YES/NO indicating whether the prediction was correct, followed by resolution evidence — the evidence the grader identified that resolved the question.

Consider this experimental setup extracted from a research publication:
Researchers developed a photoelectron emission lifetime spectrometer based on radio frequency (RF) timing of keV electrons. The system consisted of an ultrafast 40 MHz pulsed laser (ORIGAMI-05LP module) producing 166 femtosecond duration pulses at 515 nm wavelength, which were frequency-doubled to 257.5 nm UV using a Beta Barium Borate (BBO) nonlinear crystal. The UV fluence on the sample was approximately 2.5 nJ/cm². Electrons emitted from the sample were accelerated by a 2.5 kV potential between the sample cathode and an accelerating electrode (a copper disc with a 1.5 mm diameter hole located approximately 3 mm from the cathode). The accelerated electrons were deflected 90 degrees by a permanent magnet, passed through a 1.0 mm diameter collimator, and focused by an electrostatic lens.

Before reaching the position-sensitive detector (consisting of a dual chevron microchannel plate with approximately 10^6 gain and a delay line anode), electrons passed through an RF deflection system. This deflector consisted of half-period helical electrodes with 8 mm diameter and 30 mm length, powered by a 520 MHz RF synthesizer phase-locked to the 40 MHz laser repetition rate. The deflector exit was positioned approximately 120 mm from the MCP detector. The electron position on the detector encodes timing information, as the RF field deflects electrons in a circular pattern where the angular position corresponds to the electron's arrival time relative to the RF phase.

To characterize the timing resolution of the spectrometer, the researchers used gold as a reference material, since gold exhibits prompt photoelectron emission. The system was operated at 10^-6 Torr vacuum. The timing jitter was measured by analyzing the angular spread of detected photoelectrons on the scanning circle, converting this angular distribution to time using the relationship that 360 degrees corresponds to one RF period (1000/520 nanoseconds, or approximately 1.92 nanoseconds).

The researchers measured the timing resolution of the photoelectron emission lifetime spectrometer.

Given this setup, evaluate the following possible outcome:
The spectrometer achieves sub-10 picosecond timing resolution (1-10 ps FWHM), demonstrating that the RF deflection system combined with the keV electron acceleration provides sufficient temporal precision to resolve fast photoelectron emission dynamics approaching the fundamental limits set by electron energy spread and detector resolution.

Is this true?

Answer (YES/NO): NO